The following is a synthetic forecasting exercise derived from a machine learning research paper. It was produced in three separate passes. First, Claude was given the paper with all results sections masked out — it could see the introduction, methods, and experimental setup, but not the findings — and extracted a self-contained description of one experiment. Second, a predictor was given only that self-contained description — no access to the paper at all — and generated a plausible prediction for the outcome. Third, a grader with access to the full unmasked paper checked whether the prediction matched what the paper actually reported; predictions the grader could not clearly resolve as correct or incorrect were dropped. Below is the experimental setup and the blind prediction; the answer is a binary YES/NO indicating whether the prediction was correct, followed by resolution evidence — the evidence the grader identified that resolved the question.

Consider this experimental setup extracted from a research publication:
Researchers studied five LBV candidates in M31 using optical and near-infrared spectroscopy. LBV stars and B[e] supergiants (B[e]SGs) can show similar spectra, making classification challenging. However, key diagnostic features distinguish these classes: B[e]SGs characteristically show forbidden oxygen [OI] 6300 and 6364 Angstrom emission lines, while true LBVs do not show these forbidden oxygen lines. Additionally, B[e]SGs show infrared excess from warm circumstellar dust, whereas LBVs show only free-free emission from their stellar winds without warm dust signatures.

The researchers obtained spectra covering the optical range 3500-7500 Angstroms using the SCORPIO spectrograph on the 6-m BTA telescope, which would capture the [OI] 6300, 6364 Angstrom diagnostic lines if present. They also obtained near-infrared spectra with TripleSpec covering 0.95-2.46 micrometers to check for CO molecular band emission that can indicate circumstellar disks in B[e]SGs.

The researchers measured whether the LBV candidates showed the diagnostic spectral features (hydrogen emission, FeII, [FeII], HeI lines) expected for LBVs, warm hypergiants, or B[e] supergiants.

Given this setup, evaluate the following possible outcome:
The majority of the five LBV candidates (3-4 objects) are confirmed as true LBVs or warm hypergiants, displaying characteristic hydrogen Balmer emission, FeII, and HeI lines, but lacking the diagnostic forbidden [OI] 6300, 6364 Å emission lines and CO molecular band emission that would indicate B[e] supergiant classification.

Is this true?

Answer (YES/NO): NO